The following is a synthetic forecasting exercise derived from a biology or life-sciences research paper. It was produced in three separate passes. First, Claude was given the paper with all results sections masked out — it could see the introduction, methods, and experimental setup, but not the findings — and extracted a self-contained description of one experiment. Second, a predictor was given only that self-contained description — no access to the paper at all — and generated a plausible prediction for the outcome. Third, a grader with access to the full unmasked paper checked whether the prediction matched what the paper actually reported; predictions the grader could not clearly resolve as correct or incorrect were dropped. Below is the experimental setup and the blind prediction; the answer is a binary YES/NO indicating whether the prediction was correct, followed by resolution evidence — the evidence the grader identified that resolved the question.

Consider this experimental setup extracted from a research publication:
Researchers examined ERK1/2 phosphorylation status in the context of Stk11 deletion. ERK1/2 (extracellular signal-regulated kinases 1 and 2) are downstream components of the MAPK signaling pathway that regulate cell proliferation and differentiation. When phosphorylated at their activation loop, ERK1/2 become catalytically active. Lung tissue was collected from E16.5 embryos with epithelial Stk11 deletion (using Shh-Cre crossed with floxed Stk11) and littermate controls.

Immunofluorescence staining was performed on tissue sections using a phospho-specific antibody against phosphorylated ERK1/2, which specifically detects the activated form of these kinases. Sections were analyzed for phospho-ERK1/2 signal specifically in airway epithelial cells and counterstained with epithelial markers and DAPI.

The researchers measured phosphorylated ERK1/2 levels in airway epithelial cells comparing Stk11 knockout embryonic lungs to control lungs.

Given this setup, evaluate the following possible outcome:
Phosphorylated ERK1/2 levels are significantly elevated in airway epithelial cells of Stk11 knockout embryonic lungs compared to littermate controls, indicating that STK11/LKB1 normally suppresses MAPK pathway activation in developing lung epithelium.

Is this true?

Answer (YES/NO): YES